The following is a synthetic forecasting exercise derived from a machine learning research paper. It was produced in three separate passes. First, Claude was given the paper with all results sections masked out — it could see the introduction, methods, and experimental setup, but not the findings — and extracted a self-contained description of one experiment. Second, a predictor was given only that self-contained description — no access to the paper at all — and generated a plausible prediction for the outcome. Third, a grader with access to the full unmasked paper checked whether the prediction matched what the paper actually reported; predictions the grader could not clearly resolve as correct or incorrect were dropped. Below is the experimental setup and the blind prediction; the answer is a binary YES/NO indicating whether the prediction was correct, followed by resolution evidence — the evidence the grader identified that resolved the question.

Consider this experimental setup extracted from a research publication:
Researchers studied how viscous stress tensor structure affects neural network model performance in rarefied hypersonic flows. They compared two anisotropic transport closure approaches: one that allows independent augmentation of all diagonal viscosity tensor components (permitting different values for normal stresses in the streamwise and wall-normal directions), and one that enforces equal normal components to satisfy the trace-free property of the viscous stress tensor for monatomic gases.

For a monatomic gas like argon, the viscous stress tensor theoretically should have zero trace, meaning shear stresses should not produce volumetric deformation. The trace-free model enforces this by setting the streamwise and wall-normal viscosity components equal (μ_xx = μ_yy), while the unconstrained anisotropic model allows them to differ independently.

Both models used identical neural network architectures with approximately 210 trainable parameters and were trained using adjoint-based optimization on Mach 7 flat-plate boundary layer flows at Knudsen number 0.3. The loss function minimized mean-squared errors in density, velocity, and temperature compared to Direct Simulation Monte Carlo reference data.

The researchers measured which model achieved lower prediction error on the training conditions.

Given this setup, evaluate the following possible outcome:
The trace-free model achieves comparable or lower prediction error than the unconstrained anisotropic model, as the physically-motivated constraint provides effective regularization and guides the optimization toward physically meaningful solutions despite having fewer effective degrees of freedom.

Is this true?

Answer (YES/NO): YES